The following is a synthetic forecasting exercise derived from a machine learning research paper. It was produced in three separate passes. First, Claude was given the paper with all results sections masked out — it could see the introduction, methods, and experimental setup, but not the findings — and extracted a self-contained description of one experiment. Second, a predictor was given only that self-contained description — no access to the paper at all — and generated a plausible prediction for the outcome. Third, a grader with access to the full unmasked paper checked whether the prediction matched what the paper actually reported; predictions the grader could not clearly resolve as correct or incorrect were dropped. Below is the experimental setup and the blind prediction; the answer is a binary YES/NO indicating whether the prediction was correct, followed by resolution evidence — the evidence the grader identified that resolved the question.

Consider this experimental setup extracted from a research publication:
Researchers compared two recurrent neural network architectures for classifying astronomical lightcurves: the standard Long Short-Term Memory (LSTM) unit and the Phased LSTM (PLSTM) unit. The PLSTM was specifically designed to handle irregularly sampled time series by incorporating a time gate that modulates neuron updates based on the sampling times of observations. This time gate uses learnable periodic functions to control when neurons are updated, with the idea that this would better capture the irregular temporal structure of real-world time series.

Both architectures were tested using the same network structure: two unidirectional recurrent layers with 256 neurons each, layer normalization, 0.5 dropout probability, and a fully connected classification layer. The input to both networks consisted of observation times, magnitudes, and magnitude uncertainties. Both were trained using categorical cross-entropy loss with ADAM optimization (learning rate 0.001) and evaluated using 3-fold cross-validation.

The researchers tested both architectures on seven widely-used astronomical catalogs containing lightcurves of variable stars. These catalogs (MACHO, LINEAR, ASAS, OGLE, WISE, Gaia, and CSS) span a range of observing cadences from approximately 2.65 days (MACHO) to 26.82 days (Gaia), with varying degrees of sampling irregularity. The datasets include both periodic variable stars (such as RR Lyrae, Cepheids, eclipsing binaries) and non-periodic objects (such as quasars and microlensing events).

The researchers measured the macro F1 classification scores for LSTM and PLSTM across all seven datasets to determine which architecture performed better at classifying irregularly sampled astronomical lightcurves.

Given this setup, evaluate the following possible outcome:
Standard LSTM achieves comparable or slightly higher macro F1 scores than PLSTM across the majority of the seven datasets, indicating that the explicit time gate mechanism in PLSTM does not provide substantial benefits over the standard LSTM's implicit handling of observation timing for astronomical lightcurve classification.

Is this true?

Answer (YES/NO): YES